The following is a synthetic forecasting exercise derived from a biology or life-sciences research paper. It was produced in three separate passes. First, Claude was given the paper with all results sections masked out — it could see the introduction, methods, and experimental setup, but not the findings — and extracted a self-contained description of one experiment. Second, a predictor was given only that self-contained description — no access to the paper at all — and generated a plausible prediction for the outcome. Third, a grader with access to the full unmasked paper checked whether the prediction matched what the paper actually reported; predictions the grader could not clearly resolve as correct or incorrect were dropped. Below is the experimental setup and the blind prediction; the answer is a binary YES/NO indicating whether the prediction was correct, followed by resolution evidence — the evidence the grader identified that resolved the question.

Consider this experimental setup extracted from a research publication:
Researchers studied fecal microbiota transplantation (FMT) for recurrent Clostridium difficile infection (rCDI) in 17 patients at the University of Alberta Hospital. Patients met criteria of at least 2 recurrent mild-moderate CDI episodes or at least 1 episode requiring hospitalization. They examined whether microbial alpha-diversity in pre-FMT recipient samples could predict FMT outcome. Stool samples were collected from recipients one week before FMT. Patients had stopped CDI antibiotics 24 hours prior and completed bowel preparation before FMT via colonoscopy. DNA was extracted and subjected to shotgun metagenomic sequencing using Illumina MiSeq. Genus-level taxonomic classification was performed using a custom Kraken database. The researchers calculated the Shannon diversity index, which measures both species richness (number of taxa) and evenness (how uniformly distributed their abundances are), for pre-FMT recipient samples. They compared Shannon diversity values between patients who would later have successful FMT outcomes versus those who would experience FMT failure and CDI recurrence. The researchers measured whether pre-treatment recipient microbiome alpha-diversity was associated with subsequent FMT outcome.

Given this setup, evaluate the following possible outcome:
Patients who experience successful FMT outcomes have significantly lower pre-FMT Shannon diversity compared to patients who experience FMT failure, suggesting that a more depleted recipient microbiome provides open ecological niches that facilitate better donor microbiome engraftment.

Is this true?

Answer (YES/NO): NO